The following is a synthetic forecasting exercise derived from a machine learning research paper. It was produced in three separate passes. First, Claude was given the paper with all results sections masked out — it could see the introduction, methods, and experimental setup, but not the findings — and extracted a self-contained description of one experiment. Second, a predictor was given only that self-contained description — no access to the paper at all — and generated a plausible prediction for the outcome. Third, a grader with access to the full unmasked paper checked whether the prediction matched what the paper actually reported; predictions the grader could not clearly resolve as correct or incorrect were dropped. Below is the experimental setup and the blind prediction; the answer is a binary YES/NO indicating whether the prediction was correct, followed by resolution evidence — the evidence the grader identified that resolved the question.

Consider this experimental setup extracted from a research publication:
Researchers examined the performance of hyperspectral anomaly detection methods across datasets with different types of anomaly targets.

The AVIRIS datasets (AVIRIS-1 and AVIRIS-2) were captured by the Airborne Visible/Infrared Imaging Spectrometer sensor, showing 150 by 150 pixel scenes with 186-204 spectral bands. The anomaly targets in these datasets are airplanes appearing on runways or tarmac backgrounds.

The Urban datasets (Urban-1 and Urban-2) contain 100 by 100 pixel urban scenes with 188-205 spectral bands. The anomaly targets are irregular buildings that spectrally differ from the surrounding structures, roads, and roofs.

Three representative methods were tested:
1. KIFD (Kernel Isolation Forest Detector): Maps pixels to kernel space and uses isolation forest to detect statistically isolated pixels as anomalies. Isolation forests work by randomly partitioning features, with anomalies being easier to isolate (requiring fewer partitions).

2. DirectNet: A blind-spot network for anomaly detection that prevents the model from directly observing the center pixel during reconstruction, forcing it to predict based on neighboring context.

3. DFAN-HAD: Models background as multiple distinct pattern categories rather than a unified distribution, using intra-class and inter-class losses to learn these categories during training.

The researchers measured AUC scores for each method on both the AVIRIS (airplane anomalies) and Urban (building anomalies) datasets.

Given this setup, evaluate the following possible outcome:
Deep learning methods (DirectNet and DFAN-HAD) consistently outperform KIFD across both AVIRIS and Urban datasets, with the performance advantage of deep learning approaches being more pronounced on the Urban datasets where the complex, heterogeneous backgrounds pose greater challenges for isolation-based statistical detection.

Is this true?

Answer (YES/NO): NO